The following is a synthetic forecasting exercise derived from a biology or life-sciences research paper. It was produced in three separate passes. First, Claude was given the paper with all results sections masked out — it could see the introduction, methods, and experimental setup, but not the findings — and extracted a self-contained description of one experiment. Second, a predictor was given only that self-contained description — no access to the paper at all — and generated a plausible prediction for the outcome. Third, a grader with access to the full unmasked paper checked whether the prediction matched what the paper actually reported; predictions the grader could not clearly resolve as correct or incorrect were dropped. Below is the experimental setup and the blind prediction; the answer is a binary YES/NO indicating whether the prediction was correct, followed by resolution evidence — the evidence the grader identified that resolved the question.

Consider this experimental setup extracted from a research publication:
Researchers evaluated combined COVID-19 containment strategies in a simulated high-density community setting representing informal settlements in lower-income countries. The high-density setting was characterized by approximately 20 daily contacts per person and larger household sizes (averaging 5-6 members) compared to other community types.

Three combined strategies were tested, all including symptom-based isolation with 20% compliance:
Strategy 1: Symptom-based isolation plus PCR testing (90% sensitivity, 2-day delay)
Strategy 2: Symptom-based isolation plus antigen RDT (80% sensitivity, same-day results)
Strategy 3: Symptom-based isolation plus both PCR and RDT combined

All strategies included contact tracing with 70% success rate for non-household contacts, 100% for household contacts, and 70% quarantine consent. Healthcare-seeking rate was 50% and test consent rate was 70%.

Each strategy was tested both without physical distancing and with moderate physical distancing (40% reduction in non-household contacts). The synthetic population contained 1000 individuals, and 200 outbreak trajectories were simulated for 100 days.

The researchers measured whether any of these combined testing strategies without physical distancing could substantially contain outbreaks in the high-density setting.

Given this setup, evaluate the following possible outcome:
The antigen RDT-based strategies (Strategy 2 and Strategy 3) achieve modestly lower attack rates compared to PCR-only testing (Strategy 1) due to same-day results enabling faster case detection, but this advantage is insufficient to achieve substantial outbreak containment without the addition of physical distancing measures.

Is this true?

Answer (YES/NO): NO